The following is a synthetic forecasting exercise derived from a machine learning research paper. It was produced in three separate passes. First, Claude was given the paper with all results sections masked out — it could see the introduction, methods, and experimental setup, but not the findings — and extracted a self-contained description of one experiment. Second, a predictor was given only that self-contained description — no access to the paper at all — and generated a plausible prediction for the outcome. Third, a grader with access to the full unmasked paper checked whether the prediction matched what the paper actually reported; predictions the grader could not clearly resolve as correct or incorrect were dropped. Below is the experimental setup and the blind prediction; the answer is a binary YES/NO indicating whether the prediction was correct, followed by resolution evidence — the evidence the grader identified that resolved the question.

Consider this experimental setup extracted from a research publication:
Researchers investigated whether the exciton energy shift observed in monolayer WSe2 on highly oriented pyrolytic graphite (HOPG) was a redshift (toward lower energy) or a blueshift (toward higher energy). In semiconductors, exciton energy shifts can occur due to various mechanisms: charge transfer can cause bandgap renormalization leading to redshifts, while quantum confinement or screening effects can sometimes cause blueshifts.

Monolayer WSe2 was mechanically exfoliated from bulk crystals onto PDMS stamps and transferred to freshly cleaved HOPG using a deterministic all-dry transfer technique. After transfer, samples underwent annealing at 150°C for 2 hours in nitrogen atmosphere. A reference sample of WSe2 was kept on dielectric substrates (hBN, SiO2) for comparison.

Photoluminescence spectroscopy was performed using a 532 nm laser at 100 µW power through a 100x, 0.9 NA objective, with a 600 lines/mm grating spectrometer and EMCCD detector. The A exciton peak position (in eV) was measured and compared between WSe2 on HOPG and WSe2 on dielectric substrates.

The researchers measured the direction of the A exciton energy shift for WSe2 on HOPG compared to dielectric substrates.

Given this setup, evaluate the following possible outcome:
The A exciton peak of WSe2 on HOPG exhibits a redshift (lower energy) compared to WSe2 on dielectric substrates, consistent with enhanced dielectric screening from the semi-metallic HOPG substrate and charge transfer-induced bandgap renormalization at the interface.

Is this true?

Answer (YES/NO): YES